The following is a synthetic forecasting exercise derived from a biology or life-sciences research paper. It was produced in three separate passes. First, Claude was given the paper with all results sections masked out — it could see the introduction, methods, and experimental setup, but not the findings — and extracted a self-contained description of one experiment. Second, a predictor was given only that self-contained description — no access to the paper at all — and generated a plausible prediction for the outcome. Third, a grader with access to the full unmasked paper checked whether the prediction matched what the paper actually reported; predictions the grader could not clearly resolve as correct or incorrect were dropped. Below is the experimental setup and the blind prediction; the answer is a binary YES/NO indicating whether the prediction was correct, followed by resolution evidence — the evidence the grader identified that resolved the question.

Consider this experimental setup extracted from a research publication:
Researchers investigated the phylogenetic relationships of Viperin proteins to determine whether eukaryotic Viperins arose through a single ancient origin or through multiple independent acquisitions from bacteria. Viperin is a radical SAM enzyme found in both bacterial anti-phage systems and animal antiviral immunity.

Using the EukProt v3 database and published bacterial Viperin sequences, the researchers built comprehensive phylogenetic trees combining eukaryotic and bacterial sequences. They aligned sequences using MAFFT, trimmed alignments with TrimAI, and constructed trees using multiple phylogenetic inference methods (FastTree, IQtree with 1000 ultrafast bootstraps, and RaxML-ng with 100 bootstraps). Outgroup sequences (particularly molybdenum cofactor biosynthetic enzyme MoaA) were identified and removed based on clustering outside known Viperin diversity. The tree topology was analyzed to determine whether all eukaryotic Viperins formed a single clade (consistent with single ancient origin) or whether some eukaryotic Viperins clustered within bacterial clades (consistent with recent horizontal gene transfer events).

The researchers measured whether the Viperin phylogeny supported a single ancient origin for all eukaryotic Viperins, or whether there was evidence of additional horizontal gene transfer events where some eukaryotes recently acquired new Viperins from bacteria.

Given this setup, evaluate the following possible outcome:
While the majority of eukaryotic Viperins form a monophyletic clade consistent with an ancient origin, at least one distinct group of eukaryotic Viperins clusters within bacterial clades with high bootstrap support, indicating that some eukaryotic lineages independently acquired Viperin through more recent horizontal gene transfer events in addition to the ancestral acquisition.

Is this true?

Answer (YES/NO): YES